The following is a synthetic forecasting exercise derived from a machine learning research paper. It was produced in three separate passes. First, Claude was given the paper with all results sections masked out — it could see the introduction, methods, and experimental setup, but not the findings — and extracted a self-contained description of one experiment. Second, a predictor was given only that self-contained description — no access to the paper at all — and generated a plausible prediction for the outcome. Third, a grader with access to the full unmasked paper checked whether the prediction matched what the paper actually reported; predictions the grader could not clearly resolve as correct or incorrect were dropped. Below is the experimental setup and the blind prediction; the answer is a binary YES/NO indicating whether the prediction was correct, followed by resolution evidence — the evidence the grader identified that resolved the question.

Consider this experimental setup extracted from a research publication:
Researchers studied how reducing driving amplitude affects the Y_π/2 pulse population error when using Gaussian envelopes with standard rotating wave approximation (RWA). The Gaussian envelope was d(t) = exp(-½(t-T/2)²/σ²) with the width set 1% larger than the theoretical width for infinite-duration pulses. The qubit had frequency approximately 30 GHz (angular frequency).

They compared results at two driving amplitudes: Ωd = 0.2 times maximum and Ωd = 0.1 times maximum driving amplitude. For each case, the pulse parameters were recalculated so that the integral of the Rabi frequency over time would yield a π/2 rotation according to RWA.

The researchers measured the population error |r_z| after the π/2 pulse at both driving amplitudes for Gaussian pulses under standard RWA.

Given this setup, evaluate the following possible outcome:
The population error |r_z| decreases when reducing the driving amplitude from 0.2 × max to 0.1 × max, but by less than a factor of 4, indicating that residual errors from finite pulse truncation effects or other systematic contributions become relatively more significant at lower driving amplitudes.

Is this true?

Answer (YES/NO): YES